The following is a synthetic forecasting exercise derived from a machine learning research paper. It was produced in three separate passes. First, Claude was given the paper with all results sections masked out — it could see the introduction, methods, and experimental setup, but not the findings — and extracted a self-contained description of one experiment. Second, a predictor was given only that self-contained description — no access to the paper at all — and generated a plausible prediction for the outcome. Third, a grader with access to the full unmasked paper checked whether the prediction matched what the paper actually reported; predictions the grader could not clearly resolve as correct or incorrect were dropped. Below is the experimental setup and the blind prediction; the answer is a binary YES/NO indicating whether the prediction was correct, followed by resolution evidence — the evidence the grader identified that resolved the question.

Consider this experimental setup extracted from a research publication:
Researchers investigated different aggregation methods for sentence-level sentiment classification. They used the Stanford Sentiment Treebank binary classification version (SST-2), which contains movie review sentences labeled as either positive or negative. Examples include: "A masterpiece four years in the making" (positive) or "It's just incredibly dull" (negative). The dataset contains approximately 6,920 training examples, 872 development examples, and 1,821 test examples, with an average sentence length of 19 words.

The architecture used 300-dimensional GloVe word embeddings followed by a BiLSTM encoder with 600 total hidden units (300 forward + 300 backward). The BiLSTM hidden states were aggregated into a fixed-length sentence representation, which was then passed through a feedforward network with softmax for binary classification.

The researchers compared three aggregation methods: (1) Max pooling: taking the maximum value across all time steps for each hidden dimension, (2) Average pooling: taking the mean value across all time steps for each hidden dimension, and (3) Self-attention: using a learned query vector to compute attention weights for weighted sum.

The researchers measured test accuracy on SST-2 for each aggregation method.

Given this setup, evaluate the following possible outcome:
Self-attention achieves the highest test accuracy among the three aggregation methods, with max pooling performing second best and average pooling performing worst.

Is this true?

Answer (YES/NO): NO